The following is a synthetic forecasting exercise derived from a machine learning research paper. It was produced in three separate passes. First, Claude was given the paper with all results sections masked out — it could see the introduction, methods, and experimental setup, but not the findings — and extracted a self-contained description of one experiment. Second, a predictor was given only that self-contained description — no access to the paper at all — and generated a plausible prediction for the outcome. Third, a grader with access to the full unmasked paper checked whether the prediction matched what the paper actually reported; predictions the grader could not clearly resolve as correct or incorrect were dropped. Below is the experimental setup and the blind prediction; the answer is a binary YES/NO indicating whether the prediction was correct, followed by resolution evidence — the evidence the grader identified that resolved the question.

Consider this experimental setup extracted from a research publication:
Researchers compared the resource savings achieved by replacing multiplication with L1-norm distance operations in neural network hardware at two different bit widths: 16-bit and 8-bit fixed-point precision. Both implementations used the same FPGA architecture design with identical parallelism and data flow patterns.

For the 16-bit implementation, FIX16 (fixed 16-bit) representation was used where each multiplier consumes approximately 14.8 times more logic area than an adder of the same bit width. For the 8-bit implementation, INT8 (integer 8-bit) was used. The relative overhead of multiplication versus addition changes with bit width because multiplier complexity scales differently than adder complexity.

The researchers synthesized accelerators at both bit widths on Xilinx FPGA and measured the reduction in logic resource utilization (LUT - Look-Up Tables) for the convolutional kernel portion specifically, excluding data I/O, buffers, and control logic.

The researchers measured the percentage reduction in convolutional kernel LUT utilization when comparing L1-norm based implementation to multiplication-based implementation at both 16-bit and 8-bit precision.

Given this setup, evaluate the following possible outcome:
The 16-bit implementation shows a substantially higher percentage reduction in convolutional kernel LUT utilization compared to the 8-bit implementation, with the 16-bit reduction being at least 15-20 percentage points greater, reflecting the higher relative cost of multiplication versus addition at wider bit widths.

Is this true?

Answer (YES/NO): NO